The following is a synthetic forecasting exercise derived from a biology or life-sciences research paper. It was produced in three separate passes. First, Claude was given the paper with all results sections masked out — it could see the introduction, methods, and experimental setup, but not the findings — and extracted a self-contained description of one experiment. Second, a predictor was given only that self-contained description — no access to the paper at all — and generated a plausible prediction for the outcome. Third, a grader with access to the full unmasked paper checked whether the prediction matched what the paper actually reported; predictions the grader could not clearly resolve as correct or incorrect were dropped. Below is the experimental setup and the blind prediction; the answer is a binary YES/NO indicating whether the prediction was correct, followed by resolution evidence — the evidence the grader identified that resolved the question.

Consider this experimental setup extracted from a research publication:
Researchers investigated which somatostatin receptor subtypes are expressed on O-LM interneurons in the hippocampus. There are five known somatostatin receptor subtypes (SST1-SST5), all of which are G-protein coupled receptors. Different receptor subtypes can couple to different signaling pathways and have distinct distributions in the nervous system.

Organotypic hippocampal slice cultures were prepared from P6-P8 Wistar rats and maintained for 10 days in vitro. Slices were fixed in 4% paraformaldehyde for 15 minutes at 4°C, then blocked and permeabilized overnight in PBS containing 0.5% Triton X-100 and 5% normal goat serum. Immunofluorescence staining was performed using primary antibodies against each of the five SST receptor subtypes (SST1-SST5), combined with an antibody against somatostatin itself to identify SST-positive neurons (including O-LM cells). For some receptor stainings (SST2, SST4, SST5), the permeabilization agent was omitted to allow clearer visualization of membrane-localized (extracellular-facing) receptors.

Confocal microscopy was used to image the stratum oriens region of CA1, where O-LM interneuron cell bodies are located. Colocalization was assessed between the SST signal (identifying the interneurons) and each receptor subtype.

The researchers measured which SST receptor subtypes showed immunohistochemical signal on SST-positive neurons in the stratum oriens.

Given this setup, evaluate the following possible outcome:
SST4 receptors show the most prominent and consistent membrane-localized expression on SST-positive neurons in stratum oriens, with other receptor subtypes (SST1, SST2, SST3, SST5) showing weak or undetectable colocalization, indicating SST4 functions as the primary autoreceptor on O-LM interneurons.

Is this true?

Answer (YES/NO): NO